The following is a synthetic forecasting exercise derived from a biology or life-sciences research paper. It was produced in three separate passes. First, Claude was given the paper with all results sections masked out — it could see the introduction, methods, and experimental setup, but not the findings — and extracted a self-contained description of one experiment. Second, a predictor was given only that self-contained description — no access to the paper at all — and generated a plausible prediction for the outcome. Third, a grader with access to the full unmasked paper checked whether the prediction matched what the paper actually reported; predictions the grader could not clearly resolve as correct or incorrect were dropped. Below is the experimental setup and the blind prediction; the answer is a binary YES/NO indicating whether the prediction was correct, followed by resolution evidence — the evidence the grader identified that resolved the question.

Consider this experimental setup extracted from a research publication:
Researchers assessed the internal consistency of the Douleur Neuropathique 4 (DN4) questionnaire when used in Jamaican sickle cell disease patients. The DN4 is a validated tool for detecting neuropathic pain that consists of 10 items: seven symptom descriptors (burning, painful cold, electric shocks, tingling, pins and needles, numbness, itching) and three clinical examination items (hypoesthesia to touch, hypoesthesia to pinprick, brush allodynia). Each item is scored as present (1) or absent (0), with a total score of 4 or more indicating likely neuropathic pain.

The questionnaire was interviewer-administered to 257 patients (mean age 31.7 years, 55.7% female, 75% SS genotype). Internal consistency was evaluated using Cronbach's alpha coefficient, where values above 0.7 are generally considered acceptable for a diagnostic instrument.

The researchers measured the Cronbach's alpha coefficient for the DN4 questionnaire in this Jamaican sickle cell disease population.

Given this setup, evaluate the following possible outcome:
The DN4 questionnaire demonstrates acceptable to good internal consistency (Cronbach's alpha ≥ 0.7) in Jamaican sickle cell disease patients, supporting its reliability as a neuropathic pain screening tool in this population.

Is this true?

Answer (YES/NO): YES